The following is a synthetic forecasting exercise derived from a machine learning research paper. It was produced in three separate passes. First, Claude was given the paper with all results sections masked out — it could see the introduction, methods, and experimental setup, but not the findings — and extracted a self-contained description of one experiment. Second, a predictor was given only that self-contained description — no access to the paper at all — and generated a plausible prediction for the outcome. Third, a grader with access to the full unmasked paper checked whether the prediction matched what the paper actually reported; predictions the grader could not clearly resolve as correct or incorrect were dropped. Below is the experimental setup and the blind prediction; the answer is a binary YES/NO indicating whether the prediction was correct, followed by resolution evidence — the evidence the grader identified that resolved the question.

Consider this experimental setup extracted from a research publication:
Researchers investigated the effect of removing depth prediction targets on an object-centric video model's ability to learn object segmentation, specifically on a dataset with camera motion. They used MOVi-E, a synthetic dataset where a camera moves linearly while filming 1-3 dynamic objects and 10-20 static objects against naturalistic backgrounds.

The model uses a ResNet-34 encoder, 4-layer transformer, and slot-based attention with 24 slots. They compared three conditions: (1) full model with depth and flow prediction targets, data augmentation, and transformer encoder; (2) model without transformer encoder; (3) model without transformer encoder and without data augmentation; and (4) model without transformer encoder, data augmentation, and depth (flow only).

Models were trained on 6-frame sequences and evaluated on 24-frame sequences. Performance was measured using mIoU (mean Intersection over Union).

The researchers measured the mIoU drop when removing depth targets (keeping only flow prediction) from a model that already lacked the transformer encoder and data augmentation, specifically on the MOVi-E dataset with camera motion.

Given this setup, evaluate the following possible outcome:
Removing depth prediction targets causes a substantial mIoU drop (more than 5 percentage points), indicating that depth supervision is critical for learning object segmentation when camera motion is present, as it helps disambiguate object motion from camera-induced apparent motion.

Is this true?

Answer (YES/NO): YES